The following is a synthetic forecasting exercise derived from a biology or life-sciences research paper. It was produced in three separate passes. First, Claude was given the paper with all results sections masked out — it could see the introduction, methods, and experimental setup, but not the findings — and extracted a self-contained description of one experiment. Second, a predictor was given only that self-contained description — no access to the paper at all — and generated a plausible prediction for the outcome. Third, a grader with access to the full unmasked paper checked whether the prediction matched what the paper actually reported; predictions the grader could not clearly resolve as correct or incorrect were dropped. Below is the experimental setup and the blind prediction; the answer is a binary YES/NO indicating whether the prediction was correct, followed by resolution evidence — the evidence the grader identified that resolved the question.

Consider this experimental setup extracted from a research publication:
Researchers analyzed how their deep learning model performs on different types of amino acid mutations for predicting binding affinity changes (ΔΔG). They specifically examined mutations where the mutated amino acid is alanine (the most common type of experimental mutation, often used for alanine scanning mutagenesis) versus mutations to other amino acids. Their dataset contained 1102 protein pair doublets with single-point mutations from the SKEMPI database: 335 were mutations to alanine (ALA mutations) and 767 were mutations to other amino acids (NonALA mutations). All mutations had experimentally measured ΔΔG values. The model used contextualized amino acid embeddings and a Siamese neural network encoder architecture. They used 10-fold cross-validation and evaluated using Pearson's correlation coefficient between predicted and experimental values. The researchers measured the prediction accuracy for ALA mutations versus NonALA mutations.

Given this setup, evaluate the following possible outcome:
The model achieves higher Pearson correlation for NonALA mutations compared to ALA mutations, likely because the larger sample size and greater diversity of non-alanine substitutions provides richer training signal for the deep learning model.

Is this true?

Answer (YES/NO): YES